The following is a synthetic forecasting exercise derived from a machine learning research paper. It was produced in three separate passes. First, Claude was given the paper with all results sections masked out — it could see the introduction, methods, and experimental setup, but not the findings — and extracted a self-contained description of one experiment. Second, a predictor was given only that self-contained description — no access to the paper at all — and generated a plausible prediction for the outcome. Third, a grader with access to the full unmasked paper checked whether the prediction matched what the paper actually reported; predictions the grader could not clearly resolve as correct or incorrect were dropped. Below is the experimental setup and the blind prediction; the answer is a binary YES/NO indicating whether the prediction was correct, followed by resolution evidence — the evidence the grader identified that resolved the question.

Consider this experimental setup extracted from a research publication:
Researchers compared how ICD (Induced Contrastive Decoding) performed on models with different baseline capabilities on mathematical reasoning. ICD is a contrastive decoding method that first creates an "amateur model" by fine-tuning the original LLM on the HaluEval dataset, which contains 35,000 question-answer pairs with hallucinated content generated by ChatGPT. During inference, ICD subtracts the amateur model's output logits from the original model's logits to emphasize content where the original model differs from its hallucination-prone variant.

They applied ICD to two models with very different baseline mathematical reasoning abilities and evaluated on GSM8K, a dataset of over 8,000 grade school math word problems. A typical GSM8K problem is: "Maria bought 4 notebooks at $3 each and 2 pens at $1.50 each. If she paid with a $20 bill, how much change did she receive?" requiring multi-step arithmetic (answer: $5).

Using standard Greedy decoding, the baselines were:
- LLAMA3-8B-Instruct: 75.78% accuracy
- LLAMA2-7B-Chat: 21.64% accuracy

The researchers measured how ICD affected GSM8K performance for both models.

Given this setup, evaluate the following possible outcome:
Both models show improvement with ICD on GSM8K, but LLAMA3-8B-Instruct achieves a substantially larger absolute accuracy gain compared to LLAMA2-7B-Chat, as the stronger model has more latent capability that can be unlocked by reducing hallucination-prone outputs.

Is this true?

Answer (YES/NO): YES